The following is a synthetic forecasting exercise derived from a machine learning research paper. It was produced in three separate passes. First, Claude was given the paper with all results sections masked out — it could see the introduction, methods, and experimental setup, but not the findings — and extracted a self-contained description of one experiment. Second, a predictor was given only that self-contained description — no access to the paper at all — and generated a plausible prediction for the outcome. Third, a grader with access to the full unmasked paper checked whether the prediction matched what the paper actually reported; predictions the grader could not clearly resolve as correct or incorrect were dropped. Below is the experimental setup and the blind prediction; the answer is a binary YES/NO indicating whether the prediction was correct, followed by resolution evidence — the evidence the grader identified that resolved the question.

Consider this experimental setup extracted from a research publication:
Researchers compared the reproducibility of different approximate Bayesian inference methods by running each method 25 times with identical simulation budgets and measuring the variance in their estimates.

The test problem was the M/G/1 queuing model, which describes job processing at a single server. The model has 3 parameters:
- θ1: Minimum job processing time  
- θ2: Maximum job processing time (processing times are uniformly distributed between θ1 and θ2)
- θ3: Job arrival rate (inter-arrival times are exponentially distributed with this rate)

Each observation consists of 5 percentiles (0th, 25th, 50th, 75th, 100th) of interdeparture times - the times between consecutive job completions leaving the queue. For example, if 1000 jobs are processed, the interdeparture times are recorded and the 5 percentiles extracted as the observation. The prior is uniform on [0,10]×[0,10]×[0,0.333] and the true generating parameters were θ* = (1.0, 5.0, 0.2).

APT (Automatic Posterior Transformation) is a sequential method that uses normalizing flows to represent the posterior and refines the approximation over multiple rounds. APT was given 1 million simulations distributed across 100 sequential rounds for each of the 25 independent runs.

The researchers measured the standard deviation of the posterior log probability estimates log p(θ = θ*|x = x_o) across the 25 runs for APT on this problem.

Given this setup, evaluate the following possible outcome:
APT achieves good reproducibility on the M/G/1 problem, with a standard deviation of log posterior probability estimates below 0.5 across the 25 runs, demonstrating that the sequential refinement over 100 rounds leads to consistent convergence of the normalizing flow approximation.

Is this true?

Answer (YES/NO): NO